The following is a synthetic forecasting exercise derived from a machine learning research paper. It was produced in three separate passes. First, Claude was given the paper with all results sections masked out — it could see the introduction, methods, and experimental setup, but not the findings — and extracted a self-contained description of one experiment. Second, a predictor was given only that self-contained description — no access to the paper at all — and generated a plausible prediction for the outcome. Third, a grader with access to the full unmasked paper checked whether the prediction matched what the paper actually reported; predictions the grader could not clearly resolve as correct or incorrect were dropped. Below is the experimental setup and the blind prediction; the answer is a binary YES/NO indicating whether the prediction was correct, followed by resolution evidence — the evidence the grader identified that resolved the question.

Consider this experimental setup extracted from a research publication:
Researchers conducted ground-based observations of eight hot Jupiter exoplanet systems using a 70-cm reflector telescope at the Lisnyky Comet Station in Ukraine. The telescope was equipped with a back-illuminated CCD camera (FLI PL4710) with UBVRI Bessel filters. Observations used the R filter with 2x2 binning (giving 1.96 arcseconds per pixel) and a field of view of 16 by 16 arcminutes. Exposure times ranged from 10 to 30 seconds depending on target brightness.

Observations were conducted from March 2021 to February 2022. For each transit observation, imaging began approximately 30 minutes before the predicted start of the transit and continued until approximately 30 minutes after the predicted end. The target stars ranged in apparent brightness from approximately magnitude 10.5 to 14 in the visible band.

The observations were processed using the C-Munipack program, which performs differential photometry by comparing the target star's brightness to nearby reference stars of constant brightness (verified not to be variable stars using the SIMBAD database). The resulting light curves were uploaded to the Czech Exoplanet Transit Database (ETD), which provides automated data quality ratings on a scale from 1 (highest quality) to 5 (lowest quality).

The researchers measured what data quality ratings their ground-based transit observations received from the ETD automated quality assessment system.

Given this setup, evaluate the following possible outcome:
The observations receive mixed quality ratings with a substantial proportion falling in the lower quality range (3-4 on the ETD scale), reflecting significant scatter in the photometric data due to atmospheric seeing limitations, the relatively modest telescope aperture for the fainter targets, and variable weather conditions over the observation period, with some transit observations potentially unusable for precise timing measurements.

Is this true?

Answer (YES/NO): NO